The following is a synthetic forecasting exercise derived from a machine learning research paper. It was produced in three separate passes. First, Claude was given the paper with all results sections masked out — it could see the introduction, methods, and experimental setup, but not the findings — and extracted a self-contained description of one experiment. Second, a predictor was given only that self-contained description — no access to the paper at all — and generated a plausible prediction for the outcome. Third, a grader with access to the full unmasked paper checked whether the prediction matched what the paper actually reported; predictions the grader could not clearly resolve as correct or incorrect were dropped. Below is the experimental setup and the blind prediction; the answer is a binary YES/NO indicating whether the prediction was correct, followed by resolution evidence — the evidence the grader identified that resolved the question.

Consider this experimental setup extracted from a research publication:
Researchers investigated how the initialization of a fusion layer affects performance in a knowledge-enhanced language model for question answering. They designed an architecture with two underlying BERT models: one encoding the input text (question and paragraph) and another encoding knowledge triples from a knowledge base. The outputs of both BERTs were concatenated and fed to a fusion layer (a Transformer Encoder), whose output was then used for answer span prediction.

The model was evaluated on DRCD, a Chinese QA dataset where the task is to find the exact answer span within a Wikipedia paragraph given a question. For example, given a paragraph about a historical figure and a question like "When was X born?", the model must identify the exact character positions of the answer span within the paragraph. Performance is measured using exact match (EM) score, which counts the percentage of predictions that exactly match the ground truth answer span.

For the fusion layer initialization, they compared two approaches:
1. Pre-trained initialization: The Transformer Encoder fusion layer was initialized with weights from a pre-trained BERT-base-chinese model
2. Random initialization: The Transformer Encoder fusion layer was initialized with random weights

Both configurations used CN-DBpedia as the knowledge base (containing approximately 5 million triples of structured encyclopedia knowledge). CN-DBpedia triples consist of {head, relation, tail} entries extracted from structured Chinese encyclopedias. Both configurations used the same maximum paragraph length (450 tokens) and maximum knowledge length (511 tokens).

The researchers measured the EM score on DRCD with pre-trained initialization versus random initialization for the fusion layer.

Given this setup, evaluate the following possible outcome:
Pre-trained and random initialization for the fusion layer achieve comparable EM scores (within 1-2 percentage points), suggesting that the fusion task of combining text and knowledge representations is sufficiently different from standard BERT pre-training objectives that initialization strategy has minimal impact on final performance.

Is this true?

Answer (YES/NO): NO